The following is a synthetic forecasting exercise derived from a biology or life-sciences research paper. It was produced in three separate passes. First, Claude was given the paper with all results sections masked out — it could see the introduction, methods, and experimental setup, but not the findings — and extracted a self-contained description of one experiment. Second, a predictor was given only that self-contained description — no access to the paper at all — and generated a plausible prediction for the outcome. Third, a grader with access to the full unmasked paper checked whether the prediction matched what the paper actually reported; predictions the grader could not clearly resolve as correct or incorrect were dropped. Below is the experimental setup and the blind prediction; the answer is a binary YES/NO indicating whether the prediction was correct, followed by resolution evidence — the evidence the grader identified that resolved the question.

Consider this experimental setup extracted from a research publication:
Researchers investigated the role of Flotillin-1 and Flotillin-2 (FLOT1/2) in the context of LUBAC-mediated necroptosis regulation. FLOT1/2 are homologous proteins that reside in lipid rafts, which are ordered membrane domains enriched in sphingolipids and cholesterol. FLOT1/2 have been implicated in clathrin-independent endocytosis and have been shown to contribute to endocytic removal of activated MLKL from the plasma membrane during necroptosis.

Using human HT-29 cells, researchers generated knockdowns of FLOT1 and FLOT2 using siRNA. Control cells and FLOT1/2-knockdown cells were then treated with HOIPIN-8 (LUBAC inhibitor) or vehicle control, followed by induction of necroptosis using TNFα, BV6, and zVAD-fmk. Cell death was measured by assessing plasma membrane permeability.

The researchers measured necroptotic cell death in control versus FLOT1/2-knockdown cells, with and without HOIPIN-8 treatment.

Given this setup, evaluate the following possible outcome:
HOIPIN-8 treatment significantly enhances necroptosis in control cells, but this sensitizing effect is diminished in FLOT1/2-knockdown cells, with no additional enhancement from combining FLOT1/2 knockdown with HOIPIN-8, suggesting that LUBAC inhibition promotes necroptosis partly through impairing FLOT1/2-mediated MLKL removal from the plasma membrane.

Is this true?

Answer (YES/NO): NO